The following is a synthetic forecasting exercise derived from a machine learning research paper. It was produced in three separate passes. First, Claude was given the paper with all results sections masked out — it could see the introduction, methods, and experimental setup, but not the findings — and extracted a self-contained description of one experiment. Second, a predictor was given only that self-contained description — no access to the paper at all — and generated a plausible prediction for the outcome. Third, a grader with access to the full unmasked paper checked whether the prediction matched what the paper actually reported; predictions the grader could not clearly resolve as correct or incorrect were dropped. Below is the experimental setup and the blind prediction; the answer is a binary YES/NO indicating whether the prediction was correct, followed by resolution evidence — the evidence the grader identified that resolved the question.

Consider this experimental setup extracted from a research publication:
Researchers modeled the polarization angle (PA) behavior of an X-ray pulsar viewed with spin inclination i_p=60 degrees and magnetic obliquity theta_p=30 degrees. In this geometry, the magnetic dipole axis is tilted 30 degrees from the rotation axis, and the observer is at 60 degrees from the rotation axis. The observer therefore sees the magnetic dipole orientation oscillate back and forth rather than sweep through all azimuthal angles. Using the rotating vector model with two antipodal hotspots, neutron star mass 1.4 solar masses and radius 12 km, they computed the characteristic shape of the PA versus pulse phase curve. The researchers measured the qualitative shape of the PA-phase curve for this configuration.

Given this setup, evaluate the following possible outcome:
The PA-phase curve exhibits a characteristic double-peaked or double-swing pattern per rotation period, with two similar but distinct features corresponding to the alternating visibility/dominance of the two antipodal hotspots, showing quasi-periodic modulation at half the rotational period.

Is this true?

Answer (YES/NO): NO